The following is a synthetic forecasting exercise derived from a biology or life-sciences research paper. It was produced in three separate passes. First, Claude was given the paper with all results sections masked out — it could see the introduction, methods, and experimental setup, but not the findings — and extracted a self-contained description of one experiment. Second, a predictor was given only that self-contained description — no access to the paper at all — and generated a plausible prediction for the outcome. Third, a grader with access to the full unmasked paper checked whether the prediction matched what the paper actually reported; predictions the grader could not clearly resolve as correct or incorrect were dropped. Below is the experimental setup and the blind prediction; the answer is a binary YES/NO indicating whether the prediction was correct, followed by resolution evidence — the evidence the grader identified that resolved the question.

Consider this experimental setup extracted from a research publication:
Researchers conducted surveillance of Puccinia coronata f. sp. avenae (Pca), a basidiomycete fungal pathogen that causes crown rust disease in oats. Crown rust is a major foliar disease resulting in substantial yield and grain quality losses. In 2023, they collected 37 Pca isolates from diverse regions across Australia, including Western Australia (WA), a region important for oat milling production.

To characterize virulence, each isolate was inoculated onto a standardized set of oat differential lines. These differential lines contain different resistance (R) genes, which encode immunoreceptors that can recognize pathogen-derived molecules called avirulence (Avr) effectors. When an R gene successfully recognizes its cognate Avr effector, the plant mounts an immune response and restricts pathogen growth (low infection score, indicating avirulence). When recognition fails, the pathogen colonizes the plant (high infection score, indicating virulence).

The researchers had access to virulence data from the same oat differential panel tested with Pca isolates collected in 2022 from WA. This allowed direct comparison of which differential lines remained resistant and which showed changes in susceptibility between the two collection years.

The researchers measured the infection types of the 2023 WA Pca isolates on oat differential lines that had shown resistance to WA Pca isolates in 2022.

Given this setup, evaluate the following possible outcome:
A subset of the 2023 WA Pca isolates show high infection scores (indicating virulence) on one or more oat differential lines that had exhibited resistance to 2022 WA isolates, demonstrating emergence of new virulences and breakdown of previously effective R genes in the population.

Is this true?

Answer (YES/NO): YES